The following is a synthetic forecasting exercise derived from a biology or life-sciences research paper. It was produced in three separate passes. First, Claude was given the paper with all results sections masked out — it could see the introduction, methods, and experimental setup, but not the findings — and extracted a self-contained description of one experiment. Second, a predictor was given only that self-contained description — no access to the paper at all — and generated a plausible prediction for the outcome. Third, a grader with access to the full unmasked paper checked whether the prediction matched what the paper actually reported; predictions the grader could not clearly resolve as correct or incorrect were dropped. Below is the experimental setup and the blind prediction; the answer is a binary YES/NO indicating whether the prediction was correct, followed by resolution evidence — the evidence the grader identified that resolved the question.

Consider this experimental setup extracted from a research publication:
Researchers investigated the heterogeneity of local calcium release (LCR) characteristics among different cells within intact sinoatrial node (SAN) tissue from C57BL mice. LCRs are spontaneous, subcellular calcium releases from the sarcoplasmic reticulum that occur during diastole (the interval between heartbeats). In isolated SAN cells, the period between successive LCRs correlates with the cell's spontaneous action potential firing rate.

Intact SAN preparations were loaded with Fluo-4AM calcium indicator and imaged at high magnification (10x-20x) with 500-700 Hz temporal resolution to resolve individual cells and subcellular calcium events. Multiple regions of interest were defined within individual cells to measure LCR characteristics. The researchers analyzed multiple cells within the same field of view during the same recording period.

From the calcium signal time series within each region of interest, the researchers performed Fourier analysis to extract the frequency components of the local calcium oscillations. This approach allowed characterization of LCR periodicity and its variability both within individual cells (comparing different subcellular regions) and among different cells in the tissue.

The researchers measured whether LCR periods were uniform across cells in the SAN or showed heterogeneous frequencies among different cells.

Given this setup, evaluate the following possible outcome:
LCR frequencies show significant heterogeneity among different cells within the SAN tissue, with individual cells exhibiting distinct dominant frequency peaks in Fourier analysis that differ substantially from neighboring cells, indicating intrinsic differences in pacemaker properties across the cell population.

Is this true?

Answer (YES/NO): YES